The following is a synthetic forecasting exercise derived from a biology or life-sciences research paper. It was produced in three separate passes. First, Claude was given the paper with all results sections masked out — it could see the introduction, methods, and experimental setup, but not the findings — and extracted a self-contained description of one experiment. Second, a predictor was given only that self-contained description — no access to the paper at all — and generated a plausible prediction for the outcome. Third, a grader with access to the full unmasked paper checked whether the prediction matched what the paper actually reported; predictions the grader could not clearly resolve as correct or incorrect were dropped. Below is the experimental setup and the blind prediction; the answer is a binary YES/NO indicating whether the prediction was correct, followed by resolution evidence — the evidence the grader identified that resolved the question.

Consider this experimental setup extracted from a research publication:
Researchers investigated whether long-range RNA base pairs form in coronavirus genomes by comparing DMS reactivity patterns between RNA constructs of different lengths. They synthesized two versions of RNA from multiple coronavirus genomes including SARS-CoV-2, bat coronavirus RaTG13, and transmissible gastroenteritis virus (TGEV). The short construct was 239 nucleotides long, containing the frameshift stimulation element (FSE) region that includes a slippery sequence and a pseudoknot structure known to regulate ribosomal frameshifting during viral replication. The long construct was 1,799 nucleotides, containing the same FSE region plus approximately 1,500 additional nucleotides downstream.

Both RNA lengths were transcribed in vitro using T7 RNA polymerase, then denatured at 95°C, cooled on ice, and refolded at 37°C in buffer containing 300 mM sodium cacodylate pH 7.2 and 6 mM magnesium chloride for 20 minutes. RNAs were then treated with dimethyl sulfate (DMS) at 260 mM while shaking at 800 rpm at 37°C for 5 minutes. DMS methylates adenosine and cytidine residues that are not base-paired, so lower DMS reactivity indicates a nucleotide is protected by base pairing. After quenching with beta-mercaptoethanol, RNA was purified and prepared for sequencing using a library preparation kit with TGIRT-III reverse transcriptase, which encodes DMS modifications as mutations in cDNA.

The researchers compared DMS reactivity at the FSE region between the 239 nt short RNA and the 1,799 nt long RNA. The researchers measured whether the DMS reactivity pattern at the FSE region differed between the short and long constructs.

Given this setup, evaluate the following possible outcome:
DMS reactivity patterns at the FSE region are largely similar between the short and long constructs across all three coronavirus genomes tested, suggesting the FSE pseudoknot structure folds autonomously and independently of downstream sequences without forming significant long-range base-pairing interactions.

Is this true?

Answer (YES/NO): NO